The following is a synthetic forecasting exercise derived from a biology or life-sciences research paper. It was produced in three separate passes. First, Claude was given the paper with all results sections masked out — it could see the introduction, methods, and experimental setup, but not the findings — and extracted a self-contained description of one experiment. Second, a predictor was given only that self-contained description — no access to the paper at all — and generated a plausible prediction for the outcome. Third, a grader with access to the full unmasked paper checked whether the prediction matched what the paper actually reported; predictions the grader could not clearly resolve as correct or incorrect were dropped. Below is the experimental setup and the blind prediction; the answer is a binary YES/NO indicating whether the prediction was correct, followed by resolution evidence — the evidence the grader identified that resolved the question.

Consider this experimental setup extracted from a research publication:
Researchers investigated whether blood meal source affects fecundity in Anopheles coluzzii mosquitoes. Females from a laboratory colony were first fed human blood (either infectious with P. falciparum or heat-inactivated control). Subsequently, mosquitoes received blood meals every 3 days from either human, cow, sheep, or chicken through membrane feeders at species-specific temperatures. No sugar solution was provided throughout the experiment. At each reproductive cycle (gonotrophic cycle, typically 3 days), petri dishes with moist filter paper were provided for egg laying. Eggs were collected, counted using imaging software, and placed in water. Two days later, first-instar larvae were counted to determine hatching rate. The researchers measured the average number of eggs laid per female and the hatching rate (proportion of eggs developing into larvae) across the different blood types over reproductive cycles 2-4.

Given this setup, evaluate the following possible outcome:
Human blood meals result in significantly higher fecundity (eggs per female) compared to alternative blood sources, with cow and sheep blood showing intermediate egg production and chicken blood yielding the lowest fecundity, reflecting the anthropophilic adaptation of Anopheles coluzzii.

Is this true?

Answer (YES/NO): NO